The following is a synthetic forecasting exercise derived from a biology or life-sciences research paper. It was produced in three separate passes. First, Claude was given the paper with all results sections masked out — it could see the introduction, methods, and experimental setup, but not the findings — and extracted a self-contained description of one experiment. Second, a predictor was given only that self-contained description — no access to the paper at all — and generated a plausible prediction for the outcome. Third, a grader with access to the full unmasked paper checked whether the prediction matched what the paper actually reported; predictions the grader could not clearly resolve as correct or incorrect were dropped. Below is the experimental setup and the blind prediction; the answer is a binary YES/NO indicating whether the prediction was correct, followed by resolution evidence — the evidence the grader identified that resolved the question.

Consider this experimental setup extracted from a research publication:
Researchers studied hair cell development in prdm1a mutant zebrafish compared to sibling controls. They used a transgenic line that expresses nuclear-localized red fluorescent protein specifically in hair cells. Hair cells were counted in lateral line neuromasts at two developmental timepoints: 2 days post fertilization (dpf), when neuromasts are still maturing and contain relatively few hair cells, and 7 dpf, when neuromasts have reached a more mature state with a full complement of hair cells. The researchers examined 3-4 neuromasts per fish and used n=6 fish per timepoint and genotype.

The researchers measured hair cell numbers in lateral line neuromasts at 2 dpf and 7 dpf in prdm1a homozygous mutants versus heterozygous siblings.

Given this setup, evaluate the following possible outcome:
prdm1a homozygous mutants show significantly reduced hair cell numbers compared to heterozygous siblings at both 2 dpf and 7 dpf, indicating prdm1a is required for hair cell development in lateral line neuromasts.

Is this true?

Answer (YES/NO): YES